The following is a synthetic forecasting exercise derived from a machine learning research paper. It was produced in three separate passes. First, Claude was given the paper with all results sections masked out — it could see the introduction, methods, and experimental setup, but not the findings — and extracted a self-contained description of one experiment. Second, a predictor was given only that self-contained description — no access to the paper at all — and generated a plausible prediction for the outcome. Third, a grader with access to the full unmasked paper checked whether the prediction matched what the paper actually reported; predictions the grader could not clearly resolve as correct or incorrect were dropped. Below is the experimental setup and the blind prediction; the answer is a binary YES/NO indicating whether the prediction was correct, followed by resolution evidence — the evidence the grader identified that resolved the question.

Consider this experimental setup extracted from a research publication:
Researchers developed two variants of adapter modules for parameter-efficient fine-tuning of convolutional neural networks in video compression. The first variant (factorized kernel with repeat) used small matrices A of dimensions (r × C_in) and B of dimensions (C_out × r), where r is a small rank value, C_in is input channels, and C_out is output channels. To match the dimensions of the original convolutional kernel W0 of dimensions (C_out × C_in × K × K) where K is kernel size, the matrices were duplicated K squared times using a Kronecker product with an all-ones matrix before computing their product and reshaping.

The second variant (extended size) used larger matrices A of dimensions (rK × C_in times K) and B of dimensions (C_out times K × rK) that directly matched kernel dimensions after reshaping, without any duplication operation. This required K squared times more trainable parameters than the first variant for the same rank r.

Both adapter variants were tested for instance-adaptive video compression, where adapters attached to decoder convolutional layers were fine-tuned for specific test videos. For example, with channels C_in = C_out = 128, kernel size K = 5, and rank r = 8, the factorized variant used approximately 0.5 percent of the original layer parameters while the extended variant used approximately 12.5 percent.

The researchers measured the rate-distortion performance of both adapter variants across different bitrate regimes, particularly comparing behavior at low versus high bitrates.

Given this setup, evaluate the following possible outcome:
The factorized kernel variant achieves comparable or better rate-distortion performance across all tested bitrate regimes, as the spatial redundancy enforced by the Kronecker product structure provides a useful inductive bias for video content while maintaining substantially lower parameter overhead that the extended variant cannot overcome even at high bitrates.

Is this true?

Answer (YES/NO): NO